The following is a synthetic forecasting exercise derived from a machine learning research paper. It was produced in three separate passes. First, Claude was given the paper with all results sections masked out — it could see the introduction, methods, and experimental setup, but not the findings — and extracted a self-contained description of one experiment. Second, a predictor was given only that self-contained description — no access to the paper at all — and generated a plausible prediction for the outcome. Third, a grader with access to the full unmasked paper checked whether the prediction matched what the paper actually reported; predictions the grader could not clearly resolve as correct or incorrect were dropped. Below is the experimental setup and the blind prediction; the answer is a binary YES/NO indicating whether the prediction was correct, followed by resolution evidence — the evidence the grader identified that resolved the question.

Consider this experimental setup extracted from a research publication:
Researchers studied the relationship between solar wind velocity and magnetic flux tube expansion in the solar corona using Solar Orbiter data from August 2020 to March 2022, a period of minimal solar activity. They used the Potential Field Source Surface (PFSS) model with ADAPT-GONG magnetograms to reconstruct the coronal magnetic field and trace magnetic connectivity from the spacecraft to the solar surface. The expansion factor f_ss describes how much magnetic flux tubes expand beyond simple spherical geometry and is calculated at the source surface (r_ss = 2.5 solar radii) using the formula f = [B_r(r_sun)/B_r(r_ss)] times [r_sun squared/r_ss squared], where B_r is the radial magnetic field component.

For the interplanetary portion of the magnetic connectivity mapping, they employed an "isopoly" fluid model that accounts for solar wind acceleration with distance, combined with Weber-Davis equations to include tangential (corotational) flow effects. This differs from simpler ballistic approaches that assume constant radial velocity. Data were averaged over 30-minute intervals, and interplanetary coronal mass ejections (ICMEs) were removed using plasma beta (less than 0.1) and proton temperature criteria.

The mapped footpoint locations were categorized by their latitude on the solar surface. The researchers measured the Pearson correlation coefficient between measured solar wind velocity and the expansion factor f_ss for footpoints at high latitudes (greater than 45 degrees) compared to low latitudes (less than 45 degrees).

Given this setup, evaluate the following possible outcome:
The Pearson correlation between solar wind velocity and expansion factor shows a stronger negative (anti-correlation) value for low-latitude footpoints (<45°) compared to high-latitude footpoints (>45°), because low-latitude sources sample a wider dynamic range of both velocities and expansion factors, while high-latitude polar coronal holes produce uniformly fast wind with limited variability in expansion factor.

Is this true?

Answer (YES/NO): NO